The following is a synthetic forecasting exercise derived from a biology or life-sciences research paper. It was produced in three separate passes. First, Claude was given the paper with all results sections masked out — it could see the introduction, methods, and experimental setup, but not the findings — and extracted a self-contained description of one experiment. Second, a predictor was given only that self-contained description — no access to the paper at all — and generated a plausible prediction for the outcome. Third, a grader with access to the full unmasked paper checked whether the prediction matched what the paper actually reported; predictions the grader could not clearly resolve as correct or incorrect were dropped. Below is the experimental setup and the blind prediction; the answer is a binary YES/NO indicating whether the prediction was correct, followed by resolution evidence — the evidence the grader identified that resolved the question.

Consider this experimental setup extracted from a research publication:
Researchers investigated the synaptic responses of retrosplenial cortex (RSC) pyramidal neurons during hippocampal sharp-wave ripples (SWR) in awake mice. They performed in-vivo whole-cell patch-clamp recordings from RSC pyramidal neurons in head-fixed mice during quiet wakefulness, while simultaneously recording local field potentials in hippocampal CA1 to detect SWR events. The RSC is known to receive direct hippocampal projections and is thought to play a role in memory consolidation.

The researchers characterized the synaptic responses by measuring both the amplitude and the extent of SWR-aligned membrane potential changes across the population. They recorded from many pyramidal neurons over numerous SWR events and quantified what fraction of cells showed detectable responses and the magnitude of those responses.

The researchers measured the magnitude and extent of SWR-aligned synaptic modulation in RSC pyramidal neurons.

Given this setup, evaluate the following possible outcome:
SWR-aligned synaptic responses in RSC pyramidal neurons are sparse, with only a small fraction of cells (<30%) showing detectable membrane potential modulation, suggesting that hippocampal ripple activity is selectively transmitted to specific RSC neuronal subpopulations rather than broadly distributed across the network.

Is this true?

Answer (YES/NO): NO